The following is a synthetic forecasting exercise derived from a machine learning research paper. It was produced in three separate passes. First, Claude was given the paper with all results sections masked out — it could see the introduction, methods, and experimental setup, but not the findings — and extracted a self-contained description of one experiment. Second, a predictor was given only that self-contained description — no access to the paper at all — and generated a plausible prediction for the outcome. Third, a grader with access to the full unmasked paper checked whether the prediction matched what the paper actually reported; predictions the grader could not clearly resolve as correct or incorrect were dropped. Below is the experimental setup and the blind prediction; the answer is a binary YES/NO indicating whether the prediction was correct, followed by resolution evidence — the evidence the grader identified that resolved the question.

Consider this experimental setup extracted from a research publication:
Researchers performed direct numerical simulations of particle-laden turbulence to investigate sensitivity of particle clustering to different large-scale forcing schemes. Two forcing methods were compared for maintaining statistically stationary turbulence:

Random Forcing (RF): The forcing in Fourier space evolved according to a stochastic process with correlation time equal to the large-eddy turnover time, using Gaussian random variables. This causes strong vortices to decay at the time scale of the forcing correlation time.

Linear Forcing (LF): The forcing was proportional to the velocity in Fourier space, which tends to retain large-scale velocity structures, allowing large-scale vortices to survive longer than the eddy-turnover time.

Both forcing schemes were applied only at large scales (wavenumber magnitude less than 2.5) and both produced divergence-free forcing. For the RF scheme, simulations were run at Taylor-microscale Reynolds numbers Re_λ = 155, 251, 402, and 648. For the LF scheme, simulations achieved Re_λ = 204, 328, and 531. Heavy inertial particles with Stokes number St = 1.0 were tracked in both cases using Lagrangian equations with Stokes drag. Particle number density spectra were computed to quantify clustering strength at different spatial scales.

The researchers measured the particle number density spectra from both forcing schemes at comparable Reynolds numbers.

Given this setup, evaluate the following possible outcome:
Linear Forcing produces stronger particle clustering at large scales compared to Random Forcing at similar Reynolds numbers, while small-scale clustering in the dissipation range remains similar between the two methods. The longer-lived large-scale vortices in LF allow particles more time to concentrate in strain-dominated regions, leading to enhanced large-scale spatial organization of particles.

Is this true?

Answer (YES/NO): NO